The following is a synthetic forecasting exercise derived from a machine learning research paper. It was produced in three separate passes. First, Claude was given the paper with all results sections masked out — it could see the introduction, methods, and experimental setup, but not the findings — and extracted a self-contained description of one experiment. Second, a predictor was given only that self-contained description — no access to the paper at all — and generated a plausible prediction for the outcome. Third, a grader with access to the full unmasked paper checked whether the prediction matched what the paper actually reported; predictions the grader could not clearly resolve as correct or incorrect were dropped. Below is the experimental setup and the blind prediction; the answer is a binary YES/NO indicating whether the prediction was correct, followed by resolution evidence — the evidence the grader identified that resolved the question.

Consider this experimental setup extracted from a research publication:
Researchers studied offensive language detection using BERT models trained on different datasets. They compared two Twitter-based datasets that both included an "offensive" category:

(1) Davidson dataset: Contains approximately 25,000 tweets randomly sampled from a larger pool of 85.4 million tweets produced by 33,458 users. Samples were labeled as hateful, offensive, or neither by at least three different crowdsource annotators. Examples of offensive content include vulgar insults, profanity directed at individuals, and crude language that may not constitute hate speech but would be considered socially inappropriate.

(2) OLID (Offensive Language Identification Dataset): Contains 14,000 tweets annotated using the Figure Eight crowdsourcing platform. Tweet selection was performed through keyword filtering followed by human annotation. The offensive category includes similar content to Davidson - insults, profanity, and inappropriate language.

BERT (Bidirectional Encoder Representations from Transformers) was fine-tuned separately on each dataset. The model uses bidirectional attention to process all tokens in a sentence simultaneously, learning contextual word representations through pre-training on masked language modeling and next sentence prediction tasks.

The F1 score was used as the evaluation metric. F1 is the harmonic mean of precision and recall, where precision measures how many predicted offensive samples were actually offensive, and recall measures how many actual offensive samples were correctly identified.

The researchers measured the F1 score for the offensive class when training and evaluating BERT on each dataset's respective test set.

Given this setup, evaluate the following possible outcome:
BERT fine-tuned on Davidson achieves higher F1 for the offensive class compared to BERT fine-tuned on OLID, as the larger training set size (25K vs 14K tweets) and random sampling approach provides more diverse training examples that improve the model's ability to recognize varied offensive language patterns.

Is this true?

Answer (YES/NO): YES